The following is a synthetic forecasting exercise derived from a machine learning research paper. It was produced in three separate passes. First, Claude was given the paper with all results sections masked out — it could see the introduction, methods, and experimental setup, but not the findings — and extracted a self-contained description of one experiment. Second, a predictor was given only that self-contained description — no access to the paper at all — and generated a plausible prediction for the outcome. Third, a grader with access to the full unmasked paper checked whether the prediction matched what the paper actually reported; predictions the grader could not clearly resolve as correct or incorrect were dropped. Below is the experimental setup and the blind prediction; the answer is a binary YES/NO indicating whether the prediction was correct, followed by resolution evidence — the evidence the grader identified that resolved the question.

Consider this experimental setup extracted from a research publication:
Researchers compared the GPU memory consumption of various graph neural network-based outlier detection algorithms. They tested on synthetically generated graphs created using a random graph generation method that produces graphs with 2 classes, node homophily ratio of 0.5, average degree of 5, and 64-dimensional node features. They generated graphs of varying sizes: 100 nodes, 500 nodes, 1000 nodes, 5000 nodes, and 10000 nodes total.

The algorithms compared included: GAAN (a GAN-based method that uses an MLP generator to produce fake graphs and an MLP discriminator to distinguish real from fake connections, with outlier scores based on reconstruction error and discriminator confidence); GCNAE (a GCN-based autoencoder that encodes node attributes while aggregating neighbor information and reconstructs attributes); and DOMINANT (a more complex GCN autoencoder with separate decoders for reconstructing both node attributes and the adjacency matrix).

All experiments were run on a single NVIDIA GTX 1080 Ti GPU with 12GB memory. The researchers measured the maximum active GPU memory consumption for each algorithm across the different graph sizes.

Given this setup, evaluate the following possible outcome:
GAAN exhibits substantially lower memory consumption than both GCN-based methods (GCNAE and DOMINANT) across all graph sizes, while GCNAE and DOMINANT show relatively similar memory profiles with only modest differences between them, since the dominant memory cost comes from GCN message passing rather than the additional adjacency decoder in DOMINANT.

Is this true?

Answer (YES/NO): NO